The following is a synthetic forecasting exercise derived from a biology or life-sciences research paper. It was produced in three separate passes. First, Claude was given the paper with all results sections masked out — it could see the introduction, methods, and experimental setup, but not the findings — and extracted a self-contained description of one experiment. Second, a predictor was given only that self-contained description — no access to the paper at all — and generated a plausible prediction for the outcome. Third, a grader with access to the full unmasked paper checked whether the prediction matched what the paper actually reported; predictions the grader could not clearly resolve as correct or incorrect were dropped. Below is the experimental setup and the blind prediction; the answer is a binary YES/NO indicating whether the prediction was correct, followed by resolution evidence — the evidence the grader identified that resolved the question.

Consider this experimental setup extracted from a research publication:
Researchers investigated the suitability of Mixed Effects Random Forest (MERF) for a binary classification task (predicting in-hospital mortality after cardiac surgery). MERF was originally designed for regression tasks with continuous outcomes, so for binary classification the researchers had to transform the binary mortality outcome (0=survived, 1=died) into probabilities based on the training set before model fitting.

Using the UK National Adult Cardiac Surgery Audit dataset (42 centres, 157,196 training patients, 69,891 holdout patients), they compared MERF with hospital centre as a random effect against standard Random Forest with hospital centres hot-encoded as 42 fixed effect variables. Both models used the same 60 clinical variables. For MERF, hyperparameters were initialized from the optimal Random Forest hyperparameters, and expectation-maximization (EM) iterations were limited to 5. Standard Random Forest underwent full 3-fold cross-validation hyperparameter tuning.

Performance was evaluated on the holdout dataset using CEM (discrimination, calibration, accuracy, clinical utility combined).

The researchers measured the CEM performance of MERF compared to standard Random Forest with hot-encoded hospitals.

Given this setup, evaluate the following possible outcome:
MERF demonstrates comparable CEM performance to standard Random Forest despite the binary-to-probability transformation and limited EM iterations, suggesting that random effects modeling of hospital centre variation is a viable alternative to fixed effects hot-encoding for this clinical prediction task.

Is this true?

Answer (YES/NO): NO